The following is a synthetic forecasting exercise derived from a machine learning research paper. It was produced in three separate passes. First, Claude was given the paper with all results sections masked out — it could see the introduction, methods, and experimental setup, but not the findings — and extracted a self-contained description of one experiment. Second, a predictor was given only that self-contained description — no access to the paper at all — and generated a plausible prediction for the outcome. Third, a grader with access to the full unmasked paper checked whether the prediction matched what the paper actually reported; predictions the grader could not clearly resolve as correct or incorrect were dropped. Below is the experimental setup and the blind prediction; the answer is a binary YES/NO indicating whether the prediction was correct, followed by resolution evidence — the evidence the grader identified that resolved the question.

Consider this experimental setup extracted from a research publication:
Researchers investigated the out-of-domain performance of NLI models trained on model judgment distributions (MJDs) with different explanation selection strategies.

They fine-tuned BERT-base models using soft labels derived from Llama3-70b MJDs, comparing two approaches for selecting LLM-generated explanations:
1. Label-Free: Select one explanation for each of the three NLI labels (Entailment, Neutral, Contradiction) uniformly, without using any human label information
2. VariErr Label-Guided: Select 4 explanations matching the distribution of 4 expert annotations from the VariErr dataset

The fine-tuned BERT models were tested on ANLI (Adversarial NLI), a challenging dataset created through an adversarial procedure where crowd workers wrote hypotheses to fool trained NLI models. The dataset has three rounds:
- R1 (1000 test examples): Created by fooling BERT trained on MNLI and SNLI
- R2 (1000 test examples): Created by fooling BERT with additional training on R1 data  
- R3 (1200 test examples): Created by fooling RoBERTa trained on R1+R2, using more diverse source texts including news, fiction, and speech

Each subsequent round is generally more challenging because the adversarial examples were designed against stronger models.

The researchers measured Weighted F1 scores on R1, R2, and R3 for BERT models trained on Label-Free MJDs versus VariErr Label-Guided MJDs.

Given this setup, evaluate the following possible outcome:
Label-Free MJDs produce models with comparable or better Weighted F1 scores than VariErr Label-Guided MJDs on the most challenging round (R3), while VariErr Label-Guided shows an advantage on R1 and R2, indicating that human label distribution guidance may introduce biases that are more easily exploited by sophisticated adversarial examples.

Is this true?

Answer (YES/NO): NO